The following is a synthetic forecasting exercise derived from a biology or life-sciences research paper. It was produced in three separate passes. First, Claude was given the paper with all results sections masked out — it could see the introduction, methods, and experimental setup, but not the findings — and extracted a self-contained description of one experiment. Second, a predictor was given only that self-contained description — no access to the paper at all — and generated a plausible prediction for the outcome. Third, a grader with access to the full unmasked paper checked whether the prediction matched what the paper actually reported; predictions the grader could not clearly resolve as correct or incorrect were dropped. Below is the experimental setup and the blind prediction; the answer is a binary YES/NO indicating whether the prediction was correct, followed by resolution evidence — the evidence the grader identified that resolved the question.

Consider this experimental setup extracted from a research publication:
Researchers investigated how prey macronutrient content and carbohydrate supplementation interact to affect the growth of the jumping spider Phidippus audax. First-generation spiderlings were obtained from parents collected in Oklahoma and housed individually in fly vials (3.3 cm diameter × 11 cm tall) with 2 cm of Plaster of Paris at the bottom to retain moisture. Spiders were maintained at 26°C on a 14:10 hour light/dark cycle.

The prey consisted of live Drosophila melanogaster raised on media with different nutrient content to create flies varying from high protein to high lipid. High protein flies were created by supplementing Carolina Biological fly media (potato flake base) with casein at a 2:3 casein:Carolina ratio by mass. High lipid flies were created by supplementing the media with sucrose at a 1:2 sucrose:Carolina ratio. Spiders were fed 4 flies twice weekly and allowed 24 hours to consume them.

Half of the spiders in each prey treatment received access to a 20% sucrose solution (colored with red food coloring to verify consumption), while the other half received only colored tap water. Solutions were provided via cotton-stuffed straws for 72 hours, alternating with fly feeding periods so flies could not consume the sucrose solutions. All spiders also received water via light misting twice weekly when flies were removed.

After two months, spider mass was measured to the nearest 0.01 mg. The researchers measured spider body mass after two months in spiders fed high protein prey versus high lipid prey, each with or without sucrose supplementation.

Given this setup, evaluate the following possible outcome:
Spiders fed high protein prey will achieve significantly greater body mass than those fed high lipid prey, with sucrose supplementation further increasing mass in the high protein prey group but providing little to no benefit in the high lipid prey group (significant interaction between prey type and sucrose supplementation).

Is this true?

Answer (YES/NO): NO